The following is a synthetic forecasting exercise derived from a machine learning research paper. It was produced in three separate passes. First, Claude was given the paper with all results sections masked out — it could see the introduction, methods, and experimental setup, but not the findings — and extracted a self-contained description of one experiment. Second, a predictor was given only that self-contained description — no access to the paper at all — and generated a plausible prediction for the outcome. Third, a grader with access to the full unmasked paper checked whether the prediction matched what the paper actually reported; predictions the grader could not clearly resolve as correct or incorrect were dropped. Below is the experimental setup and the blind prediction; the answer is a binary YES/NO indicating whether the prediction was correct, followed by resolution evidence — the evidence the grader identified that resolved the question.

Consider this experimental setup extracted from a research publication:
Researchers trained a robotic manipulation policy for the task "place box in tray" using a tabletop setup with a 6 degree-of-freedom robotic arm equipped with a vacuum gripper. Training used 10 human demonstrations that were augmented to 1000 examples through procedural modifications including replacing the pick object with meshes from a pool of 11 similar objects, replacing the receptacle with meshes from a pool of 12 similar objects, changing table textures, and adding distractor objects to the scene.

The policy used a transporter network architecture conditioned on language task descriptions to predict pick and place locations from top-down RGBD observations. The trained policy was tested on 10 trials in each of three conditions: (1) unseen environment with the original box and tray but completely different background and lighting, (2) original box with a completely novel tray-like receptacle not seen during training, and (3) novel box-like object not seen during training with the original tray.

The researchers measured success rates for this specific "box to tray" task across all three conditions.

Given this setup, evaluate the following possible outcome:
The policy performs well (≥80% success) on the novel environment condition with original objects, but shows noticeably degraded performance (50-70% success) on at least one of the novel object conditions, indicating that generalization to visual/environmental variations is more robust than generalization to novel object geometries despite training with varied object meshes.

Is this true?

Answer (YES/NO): YES